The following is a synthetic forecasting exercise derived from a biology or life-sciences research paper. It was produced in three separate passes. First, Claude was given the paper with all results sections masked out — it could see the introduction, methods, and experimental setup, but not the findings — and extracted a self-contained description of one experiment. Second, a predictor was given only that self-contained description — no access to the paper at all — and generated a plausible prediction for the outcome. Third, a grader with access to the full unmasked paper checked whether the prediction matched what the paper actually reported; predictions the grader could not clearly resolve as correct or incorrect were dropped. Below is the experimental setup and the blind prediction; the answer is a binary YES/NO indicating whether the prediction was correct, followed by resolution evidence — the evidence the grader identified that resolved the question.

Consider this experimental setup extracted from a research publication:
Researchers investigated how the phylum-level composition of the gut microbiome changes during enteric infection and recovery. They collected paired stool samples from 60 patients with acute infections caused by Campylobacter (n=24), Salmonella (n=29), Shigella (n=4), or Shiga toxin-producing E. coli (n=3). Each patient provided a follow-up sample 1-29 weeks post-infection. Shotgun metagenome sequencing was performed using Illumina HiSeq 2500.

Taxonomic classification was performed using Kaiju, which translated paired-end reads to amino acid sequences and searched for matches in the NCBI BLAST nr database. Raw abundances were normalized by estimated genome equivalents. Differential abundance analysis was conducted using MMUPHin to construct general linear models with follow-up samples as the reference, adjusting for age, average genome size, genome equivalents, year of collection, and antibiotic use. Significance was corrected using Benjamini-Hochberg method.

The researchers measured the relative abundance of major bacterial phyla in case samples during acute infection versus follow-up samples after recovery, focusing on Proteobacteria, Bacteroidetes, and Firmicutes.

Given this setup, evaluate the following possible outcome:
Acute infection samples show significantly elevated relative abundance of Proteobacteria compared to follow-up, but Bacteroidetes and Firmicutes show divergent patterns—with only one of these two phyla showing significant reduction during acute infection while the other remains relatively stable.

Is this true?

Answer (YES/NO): NO